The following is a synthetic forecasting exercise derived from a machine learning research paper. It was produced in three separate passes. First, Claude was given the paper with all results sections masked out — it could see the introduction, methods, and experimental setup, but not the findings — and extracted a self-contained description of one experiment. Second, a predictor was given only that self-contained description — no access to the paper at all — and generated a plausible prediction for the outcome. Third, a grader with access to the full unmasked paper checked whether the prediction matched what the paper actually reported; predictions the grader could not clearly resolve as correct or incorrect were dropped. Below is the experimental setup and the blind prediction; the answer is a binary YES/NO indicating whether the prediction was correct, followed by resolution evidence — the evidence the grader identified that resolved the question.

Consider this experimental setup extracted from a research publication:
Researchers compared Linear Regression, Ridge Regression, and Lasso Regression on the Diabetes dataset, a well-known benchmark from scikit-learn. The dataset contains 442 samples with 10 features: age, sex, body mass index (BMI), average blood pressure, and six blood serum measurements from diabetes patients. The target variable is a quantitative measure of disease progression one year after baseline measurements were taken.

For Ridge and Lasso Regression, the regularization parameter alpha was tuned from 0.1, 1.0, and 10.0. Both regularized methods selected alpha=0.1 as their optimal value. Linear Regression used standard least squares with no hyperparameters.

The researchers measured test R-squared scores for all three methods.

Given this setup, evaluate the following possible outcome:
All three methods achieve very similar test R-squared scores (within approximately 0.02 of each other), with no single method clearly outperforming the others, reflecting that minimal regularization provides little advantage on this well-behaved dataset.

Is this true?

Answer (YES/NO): NO